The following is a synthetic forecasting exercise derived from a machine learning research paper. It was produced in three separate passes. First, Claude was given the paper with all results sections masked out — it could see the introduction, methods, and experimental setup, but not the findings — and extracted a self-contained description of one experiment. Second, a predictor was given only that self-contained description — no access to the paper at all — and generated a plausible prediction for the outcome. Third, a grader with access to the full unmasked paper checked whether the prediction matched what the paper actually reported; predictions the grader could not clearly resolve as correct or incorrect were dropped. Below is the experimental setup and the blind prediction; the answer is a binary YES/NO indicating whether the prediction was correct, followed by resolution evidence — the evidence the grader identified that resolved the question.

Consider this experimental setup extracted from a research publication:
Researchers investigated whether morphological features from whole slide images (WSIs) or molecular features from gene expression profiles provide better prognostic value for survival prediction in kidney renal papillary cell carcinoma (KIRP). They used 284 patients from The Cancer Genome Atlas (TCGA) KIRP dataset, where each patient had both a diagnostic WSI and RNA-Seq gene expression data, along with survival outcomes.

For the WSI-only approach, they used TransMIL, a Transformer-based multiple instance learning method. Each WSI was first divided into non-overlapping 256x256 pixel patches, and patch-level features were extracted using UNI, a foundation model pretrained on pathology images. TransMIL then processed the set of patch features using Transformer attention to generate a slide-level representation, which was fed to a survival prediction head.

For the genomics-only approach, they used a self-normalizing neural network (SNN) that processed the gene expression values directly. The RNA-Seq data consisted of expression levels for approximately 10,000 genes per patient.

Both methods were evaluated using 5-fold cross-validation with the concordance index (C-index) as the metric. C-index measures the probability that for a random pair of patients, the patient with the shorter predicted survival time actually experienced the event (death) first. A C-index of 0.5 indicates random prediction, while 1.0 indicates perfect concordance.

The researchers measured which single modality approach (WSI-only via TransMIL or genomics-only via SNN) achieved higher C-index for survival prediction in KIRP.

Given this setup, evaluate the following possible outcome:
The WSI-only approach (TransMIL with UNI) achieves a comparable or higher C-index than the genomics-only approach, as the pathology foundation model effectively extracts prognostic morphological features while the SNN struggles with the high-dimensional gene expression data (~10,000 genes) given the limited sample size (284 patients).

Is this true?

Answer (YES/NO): NO